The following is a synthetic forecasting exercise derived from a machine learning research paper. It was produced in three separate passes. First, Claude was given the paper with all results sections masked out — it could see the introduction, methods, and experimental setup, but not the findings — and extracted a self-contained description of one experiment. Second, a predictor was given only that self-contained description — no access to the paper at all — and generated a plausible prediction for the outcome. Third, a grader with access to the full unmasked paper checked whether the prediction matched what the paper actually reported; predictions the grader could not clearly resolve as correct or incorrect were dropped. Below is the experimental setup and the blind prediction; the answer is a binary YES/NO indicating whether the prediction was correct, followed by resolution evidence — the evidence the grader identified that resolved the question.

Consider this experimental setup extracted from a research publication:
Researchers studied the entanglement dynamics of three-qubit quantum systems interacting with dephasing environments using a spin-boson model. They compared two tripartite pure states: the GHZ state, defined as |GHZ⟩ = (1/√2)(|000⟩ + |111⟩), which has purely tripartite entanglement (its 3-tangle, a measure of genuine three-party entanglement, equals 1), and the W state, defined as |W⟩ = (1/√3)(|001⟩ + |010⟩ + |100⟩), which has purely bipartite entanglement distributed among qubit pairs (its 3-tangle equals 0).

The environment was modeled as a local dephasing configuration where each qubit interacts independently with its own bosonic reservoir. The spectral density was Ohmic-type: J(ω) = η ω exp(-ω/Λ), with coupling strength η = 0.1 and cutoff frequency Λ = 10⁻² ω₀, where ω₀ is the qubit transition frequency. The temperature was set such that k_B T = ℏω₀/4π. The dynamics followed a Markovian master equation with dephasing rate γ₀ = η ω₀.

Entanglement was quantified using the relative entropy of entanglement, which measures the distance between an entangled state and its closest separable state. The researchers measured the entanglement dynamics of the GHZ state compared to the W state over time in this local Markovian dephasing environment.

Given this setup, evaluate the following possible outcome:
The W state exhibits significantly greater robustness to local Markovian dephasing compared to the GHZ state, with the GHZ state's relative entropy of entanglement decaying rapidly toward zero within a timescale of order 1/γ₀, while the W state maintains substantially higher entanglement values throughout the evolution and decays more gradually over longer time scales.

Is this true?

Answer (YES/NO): NO